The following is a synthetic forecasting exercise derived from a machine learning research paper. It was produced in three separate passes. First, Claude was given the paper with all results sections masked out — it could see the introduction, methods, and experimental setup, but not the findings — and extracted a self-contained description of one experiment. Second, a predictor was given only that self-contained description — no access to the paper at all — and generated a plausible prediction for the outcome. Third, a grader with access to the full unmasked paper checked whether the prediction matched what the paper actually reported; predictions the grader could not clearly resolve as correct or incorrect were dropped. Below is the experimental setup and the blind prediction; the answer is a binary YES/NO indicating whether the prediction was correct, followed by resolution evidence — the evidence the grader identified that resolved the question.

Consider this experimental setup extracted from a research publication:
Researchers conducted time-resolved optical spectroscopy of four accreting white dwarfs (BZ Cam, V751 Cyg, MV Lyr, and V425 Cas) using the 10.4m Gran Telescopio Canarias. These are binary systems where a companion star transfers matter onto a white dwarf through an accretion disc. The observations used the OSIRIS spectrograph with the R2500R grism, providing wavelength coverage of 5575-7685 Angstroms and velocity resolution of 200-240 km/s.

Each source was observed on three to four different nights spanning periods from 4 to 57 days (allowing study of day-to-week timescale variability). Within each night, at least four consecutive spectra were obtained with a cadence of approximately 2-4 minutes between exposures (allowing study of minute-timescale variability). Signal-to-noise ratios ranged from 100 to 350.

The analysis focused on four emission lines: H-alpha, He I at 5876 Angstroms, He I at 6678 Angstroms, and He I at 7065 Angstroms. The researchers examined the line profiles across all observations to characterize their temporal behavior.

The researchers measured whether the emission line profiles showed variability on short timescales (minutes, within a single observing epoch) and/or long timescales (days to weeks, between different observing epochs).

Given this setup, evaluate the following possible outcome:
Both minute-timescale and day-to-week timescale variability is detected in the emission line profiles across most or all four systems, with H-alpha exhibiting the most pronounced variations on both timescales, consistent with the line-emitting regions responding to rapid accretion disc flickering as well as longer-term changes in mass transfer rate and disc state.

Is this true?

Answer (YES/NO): NO